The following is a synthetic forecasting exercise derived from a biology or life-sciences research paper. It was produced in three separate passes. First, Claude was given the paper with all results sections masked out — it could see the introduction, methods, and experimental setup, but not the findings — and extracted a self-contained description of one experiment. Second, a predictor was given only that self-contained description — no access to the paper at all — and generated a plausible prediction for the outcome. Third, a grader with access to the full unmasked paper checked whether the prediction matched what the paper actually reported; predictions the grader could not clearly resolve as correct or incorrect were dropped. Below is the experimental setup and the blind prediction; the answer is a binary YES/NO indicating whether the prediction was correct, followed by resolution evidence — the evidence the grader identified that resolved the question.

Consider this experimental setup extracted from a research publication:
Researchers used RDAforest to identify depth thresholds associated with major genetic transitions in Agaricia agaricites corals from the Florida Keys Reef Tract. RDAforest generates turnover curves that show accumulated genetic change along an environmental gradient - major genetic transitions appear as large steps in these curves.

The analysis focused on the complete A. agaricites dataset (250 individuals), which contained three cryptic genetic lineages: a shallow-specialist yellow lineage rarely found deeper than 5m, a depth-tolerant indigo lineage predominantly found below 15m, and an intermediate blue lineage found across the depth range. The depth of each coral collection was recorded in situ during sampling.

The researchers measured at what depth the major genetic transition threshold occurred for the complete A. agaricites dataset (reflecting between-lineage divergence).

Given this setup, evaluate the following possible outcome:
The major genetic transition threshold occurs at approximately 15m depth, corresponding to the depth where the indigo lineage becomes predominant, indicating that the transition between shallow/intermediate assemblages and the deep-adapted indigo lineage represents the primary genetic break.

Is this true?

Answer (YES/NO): NO